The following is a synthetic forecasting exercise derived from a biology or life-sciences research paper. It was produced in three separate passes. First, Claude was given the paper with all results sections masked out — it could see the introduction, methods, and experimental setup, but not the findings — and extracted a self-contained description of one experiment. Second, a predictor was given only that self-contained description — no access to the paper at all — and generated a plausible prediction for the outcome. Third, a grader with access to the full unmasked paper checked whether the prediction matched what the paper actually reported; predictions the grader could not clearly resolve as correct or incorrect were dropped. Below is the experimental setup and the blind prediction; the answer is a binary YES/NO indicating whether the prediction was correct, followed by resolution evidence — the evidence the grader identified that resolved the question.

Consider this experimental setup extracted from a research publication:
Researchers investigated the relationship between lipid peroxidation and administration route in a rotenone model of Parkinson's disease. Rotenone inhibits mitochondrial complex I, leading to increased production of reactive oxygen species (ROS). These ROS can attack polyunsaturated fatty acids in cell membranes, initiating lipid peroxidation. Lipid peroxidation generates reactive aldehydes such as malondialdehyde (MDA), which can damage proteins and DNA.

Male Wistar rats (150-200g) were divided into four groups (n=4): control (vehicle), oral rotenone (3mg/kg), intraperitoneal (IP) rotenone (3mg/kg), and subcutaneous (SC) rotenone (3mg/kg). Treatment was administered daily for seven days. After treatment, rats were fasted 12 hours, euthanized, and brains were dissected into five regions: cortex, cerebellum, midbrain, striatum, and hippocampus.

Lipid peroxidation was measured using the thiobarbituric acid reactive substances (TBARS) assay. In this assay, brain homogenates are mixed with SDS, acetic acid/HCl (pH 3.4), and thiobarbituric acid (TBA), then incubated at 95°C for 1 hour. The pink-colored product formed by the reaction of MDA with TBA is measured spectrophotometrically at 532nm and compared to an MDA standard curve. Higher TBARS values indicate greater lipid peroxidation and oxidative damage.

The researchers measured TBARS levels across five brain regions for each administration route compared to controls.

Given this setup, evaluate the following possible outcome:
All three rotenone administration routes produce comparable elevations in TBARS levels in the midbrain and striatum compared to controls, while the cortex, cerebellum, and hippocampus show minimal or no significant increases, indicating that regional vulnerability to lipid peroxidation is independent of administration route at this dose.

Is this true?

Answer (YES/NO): NO